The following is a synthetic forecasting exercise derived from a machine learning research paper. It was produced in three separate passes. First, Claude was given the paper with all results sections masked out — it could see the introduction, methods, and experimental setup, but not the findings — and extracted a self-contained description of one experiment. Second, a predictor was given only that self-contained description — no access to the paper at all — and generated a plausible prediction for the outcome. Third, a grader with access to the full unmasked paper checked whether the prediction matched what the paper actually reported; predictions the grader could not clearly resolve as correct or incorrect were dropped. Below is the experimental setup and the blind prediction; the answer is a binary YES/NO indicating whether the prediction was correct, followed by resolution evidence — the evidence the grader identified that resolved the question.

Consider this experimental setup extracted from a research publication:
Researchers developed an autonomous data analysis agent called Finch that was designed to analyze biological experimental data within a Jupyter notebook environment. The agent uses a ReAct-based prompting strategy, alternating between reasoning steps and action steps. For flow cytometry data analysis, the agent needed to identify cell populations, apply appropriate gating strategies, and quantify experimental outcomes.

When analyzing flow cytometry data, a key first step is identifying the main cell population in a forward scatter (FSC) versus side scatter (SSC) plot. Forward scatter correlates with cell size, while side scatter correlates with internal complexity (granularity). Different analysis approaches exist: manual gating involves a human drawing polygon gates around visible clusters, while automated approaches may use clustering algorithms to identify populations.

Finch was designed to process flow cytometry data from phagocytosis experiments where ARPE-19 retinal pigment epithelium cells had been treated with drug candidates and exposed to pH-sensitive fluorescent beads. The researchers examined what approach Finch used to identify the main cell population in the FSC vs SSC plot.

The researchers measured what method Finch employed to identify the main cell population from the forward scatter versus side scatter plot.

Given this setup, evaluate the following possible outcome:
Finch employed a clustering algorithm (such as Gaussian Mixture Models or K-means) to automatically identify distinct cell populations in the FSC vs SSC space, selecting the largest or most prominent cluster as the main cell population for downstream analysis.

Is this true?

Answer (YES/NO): YES